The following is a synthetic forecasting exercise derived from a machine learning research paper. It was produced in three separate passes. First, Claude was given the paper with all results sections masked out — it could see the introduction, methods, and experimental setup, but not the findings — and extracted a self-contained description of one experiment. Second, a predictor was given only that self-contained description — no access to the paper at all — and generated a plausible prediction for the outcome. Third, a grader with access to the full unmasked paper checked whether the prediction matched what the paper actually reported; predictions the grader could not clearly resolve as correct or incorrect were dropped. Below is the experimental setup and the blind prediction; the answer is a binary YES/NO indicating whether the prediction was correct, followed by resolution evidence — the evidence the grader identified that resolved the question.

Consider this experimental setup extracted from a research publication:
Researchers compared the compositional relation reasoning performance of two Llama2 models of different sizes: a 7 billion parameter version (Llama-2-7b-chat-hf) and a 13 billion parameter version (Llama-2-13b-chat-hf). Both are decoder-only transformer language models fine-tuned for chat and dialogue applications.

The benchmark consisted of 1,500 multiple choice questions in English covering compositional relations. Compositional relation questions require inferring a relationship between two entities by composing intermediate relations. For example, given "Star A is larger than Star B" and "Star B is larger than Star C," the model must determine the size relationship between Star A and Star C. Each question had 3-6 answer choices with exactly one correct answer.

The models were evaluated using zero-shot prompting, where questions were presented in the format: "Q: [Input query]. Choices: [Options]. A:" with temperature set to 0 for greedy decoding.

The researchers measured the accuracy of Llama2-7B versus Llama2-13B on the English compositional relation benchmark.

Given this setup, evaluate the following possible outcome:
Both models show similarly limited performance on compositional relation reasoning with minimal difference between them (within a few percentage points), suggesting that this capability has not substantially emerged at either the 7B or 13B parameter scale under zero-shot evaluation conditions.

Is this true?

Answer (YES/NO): NO